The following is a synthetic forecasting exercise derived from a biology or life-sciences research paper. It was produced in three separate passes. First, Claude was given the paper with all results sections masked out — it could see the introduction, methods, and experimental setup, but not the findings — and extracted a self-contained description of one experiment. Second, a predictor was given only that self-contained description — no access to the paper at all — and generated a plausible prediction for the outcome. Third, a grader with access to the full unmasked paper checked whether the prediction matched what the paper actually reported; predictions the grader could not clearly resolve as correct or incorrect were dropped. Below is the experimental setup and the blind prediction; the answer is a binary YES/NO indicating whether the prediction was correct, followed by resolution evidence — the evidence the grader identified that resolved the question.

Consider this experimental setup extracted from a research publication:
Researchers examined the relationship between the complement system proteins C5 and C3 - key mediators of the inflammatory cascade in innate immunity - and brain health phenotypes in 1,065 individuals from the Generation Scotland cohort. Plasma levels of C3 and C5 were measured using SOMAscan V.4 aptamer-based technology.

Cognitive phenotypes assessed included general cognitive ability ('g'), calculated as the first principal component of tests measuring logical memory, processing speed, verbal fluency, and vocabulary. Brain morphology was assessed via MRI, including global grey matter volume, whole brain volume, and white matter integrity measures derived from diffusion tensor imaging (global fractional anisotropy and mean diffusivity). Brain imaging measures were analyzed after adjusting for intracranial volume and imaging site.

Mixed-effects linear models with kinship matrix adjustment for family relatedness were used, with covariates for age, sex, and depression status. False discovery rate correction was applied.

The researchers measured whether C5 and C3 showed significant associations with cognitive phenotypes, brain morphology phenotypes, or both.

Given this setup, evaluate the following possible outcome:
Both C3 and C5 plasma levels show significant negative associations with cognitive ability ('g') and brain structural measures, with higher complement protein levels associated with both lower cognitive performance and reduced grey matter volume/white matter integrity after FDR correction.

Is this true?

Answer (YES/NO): NO